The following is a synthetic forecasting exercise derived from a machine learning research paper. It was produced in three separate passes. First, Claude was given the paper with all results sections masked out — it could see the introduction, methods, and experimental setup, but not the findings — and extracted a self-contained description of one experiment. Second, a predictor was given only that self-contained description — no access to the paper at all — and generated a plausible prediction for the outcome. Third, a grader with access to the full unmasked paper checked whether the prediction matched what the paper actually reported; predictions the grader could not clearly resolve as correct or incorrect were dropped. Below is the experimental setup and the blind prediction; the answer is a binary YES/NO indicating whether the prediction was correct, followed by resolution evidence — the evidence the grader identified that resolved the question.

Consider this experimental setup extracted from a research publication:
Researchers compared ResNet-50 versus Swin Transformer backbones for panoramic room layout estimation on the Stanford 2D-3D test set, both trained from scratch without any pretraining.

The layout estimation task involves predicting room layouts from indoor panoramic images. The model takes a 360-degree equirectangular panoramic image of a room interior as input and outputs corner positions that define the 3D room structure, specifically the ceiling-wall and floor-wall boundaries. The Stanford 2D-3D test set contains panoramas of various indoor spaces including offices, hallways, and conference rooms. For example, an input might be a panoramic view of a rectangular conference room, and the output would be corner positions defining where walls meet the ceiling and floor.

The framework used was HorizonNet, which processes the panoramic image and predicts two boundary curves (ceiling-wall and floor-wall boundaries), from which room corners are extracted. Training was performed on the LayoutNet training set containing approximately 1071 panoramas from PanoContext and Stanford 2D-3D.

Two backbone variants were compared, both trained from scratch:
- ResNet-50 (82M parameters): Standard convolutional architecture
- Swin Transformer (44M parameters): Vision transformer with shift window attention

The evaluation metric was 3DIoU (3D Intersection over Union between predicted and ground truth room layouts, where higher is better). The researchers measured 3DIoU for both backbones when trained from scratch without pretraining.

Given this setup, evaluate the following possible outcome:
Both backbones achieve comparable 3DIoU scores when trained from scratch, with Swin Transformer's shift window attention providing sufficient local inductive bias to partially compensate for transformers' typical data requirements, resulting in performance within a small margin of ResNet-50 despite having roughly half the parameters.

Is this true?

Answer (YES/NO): YES